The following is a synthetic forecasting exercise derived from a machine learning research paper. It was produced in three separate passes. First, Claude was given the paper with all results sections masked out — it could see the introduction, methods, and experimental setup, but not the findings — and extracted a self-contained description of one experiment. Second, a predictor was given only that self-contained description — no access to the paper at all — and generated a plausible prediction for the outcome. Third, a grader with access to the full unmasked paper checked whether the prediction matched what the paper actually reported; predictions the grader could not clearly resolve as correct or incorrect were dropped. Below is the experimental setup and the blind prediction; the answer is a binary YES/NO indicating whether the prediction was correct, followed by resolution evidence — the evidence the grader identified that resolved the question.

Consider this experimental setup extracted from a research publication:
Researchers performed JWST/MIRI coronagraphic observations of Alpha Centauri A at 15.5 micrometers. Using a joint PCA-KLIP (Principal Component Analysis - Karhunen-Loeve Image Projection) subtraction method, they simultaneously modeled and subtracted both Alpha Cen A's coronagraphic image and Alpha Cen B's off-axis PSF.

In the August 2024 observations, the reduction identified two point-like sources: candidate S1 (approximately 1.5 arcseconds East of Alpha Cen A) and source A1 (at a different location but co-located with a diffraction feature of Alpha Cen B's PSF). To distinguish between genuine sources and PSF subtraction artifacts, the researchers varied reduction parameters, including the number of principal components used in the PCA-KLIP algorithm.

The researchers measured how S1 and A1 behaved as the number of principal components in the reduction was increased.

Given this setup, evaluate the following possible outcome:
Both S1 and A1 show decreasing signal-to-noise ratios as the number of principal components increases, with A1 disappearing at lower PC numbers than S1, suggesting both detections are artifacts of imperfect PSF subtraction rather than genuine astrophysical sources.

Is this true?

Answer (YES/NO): NO